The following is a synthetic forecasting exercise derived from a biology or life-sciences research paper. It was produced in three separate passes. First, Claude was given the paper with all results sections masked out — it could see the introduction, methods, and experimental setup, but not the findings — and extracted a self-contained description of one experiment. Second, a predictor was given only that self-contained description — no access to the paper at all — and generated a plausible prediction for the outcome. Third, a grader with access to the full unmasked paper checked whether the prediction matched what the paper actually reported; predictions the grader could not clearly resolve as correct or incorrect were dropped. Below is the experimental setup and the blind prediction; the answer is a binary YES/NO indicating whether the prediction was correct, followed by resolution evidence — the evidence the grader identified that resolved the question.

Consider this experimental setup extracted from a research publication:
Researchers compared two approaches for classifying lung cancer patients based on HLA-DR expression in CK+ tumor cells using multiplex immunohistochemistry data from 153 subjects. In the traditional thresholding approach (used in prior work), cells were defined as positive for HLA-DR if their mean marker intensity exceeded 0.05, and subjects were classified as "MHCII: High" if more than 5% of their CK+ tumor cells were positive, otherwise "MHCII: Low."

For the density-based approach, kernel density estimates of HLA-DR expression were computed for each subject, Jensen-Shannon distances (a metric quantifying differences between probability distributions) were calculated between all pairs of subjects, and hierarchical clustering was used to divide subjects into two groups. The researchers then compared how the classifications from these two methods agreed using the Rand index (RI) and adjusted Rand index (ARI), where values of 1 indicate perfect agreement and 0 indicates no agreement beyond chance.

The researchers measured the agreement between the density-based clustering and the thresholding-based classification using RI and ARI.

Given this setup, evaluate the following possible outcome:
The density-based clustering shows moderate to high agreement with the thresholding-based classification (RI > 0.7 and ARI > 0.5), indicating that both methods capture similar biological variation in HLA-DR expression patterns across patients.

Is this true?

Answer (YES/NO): NO